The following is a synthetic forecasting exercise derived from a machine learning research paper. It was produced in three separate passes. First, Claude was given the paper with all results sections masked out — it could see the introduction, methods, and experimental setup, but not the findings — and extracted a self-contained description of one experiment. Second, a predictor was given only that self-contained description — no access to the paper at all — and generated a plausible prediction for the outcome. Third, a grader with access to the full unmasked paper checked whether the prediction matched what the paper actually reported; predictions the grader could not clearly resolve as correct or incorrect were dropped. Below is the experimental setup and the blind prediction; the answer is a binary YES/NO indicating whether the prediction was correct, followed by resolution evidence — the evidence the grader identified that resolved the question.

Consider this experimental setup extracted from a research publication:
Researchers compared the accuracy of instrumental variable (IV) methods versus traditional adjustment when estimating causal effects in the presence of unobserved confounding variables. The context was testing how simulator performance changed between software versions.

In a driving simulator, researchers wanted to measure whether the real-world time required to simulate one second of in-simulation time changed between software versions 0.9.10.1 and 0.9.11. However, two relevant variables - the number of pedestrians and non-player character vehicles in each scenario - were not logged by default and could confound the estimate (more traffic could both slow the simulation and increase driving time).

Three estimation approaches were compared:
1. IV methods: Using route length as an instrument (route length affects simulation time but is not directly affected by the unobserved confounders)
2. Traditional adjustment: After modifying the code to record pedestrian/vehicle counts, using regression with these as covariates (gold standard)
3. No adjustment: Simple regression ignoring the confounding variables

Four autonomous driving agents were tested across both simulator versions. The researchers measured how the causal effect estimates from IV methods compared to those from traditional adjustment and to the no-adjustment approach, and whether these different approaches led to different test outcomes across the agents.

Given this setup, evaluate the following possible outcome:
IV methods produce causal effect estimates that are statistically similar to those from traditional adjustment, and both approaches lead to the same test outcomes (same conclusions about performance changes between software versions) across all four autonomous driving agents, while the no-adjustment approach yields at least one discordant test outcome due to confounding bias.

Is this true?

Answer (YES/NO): NO